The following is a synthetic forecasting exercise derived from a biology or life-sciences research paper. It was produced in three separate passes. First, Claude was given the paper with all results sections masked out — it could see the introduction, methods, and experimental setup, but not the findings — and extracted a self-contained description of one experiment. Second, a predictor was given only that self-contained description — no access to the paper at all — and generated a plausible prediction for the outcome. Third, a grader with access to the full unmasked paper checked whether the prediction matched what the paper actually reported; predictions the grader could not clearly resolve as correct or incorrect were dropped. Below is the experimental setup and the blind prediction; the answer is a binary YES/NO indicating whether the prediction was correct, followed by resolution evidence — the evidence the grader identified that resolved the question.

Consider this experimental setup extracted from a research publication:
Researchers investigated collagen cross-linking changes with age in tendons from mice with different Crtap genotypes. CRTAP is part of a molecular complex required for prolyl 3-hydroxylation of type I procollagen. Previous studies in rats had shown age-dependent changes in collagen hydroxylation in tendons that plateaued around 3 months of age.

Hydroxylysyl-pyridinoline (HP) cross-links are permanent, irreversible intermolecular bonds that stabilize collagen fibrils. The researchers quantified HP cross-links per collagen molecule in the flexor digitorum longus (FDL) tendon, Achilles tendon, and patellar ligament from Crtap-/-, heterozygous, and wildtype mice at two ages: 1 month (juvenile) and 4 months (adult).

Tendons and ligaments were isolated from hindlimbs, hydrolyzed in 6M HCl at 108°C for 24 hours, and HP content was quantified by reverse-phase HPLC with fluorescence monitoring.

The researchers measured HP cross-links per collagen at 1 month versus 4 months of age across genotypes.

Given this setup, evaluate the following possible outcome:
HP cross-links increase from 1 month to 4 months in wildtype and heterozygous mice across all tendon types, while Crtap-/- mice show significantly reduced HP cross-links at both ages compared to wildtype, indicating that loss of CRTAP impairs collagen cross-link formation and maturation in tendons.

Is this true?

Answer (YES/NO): NO